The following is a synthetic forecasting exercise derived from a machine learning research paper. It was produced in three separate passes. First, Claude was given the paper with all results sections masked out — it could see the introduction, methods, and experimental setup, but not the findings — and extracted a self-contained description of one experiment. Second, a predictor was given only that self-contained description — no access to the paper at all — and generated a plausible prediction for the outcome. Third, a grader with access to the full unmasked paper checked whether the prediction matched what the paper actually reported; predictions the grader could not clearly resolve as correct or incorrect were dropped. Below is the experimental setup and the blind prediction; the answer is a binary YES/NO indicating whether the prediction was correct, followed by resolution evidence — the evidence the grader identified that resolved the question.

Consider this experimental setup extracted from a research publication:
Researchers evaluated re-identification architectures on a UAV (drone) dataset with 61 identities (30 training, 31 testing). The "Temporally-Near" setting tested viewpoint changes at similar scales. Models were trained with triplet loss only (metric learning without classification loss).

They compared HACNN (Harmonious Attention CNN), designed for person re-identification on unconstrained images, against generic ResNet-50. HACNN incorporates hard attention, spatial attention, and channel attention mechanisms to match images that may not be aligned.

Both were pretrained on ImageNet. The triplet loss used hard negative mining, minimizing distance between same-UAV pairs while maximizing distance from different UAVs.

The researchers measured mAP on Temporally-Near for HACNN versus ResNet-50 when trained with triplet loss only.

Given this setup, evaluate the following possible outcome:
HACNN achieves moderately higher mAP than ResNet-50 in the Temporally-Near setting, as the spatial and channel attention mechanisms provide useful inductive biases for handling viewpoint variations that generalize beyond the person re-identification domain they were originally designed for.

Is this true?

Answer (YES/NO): YES